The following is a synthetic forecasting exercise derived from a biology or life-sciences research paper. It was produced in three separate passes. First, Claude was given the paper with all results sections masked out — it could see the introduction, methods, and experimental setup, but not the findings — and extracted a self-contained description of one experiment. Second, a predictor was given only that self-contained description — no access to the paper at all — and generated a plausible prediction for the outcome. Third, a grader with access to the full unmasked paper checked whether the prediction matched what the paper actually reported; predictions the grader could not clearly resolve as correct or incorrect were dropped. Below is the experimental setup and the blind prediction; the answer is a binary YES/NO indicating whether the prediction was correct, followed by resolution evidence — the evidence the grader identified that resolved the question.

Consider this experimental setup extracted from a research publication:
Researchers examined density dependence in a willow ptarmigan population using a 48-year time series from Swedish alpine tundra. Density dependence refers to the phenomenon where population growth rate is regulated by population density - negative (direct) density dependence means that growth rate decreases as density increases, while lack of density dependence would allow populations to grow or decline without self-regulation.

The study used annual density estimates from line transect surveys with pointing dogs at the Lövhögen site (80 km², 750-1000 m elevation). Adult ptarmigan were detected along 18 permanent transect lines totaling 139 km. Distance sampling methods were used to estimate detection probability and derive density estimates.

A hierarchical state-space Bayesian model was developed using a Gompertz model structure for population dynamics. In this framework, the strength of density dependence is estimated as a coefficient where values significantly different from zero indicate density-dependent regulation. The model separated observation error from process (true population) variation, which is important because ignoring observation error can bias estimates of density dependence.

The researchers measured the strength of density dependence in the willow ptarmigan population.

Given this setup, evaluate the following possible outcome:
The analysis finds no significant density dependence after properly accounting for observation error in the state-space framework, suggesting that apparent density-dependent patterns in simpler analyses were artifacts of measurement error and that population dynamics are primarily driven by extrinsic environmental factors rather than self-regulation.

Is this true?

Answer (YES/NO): NO